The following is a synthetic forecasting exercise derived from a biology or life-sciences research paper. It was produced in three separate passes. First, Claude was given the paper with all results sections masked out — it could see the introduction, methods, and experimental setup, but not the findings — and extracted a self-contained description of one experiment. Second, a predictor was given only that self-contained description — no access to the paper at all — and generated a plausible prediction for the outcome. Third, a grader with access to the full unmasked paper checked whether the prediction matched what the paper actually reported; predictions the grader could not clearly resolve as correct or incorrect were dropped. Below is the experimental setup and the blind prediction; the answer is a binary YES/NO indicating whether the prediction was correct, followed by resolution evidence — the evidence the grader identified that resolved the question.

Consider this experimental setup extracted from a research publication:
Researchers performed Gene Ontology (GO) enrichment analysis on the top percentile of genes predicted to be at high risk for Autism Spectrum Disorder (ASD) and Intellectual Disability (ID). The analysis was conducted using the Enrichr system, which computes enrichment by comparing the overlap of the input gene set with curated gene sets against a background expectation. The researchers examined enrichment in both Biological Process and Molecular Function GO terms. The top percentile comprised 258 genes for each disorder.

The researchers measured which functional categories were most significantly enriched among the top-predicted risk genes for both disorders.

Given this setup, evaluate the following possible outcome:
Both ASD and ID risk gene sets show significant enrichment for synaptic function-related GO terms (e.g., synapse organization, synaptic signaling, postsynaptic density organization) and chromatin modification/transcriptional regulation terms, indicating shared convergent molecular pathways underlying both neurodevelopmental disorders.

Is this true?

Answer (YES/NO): NO